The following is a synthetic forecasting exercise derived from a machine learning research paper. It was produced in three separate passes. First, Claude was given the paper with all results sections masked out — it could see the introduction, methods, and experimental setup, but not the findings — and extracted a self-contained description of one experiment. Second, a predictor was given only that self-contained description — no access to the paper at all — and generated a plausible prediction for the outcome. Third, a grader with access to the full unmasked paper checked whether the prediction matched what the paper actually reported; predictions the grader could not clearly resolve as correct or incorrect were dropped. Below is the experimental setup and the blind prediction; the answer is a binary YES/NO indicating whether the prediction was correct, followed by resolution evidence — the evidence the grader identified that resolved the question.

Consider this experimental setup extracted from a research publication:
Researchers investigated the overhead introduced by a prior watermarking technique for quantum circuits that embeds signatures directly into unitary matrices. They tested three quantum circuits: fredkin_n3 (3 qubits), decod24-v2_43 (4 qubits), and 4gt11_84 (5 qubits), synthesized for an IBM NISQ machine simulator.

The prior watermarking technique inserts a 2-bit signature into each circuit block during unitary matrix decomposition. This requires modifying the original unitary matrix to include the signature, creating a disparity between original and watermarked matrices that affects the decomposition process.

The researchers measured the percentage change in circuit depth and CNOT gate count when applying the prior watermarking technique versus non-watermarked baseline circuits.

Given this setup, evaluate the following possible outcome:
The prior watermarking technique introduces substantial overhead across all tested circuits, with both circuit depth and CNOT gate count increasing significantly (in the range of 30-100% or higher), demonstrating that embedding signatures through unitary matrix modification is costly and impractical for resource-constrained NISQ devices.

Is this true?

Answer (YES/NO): NO